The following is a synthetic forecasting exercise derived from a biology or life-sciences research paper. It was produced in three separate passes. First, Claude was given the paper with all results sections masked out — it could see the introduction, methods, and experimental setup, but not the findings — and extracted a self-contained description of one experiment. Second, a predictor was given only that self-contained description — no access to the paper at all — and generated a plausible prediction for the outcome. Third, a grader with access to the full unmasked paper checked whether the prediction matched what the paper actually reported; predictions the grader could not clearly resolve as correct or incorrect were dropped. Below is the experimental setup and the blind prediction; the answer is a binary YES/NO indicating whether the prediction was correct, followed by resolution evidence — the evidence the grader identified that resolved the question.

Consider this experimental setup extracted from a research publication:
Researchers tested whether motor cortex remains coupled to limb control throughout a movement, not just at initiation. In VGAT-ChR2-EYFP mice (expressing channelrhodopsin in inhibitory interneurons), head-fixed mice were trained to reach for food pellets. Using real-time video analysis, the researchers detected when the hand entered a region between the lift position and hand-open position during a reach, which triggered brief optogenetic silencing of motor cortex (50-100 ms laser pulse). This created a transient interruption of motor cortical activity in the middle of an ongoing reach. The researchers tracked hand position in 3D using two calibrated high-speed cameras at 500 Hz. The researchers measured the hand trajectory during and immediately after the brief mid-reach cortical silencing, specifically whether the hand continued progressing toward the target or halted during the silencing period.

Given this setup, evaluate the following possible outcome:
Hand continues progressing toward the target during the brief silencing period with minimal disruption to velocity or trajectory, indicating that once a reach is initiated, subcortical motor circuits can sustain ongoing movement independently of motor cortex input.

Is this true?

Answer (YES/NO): NO